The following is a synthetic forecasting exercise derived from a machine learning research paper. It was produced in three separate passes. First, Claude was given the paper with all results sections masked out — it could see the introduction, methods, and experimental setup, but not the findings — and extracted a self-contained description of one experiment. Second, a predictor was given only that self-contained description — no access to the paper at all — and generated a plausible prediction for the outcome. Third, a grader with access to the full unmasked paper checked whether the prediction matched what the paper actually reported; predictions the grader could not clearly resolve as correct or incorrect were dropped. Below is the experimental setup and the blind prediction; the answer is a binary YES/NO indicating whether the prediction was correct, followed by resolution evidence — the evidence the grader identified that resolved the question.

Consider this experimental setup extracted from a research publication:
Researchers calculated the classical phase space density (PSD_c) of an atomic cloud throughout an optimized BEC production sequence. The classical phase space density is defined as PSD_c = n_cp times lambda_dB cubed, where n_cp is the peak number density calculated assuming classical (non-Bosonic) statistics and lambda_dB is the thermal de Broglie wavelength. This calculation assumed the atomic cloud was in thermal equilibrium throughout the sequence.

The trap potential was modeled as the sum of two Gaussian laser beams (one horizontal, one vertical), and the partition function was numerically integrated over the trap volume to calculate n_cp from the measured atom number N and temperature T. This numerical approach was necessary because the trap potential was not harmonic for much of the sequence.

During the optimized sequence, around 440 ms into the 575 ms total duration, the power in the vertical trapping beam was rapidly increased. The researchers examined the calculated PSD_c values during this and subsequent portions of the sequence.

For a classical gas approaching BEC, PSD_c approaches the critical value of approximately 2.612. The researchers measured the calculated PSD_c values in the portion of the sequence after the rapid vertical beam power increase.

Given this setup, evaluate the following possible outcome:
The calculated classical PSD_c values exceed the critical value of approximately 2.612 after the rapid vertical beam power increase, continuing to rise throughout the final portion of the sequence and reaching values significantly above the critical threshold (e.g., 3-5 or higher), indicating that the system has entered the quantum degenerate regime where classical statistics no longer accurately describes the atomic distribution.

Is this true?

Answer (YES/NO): NO